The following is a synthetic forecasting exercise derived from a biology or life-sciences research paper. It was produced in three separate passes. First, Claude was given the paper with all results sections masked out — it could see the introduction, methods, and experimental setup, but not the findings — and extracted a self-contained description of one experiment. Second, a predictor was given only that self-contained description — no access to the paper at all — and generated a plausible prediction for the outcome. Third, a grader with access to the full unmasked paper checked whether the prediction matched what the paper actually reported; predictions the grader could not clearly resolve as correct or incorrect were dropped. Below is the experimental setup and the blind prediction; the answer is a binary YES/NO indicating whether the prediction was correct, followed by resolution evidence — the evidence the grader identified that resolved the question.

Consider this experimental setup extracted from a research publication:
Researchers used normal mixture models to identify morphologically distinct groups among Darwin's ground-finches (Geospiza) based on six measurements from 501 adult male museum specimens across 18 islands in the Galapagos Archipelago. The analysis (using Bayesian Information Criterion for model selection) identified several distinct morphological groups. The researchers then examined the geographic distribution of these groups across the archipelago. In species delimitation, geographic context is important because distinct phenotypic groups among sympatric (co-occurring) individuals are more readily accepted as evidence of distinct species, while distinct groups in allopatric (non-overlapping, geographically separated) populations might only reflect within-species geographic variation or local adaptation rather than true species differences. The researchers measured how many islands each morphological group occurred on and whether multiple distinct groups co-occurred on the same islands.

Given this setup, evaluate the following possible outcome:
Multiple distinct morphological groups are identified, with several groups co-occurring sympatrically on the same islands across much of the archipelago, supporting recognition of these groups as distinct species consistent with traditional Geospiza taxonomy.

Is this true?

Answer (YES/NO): NO